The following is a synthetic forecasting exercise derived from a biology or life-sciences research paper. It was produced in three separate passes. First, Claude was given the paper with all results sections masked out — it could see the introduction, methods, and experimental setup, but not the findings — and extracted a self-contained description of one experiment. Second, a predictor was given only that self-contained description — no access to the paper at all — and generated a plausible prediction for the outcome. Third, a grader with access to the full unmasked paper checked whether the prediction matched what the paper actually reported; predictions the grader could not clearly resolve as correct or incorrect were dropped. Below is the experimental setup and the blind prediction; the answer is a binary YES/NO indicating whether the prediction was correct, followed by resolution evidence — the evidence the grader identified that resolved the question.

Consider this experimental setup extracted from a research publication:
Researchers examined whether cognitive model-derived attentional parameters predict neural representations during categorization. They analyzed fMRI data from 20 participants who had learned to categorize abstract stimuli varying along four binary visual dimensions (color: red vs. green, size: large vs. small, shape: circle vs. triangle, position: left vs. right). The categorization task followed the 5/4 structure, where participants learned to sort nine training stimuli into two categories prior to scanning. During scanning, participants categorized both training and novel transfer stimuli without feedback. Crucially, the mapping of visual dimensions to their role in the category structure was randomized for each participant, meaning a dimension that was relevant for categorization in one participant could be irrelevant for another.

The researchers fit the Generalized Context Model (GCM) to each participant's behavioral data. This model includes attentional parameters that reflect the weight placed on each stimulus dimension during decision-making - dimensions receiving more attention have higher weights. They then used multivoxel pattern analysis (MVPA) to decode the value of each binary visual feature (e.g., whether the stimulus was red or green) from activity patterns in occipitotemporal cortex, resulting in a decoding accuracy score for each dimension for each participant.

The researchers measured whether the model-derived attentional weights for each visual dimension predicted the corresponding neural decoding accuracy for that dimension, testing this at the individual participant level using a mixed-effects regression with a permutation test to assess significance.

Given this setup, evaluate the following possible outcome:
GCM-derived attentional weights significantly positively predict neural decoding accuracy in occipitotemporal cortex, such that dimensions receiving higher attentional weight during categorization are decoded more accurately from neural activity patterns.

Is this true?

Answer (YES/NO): YES